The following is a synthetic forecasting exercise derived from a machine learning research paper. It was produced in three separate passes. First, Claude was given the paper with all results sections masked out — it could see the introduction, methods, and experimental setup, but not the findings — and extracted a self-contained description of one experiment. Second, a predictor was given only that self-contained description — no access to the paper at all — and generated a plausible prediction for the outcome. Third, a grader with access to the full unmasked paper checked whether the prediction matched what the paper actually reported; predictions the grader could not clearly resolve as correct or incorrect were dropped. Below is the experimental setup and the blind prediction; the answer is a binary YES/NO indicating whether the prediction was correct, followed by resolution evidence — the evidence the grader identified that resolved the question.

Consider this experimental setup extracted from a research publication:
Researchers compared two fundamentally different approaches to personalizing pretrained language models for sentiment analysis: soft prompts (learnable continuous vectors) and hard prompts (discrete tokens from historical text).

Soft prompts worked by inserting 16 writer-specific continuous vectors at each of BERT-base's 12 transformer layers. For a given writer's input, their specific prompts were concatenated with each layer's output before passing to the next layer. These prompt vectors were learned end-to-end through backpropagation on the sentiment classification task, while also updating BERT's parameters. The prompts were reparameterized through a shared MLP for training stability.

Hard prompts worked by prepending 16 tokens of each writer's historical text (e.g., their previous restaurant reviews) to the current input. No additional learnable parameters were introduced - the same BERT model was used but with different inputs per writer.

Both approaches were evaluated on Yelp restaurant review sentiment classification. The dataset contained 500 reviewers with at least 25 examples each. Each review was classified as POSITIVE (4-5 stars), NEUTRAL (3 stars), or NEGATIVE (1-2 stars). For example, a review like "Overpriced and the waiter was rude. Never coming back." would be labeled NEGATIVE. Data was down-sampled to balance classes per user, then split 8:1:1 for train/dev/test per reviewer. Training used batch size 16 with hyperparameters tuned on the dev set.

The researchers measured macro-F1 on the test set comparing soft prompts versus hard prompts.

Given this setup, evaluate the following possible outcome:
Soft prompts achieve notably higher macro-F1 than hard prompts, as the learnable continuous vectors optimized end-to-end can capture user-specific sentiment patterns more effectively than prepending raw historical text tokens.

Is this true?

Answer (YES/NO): NO